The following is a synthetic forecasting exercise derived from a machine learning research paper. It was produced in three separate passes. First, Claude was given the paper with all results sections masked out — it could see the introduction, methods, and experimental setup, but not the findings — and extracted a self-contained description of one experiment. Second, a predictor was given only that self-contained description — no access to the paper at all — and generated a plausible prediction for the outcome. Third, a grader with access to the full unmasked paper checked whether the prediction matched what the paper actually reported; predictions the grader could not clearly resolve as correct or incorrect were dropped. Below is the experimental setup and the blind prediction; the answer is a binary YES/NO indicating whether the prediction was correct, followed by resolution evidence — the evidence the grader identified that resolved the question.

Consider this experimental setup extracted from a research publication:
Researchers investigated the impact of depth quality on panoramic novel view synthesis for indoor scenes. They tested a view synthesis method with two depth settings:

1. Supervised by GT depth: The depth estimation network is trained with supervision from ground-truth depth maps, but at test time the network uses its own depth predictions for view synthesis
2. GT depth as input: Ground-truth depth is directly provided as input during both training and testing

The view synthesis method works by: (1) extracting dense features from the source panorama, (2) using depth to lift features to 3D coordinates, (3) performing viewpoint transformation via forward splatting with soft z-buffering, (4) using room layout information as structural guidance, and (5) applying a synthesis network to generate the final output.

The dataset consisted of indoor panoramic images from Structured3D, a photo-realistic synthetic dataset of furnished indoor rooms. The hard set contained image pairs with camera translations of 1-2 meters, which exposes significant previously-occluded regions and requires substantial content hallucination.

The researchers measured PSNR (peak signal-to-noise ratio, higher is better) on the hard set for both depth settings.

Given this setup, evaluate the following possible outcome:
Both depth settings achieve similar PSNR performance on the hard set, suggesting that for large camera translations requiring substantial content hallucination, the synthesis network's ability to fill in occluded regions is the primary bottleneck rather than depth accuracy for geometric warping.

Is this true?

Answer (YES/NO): NO